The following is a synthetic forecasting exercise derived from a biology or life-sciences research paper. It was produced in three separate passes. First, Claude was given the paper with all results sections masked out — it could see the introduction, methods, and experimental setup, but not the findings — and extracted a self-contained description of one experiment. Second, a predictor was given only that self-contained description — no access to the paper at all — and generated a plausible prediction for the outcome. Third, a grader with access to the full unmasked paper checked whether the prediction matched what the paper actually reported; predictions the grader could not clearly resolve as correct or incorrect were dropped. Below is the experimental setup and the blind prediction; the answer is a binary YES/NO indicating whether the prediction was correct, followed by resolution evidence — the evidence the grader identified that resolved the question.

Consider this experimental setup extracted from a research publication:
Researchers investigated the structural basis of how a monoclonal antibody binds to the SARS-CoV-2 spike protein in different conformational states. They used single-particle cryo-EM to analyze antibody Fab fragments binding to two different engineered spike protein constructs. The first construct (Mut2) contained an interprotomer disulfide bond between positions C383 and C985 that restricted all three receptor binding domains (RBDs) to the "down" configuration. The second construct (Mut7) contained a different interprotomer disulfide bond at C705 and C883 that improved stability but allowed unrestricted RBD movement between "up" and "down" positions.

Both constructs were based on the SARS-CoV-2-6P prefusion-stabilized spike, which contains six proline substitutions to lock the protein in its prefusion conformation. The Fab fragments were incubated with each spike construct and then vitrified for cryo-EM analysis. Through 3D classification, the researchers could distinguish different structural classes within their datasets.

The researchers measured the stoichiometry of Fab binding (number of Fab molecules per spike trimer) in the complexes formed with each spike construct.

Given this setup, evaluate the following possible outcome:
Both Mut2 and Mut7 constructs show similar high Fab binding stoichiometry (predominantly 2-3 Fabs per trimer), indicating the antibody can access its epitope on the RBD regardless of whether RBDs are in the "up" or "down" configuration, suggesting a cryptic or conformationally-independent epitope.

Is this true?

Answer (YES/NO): NO